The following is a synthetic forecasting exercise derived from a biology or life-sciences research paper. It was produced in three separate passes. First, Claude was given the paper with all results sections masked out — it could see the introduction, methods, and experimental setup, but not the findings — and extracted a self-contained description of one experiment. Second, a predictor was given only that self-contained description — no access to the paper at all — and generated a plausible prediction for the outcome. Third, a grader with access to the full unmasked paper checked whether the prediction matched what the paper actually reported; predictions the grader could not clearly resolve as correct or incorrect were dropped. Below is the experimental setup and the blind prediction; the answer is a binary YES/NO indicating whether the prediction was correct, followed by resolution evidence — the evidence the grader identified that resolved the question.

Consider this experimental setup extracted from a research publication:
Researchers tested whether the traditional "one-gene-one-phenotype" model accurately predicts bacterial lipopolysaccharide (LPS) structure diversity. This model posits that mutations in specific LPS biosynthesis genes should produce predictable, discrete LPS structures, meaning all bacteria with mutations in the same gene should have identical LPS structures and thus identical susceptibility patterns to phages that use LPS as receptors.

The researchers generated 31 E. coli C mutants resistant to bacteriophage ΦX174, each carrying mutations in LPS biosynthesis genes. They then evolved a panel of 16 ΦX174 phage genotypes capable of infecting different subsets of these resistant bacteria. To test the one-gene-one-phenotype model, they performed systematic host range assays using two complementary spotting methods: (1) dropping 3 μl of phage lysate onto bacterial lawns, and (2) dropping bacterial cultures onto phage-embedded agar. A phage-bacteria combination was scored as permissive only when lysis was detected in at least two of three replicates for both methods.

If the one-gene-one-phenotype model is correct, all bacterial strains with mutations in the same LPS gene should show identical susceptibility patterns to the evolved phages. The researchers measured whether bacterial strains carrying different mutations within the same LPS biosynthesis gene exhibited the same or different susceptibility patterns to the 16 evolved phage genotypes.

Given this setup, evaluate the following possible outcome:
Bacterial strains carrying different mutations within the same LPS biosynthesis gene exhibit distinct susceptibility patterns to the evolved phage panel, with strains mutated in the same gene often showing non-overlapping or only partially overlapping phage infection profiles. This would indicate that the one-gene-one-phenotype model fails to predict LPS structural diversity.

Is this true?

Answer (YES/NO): YES